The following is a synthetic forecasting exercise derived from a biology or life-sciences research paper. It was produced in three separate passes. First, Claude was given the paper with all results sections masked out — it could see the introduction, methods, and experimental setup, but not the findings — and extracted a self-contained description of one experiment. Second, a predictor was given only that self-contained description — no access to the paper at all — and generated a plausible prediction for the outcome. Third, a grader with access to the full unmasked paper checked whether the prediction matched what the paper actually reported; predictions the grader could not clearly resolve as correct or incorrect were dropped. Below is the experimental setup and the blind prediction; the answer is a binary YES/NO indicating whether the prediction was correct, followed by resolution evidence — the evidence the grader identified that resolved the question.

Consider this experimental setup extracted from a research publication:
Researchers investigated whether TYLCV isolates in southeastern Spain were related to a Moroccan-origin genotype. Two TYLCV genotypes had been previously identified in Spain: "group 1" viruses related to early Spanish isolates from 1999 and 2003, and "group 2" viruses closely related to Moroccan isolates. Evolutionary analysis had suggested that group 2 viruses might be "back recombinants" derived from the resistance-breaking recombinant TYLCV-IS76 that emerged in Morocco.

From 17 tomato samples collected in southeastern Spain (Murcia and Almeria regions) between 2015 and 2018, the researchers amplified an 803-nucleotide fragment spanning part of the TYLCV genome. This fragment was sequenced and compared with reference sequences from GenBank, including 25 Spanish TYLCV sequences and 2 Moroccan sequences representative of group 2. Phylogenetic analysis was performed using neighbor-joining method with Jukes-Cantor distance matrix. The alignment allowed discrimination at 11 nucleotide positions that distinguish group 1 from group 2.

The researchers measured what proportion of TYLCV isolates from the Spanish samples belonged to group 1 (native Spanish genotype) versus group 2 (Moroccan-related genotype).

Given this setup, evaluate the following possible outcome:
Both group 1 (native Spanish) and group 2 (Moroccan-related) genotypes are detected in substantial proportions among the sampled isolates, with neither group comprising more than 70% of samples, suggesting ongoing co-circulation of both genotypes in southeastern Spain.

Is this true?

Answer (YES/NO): YES